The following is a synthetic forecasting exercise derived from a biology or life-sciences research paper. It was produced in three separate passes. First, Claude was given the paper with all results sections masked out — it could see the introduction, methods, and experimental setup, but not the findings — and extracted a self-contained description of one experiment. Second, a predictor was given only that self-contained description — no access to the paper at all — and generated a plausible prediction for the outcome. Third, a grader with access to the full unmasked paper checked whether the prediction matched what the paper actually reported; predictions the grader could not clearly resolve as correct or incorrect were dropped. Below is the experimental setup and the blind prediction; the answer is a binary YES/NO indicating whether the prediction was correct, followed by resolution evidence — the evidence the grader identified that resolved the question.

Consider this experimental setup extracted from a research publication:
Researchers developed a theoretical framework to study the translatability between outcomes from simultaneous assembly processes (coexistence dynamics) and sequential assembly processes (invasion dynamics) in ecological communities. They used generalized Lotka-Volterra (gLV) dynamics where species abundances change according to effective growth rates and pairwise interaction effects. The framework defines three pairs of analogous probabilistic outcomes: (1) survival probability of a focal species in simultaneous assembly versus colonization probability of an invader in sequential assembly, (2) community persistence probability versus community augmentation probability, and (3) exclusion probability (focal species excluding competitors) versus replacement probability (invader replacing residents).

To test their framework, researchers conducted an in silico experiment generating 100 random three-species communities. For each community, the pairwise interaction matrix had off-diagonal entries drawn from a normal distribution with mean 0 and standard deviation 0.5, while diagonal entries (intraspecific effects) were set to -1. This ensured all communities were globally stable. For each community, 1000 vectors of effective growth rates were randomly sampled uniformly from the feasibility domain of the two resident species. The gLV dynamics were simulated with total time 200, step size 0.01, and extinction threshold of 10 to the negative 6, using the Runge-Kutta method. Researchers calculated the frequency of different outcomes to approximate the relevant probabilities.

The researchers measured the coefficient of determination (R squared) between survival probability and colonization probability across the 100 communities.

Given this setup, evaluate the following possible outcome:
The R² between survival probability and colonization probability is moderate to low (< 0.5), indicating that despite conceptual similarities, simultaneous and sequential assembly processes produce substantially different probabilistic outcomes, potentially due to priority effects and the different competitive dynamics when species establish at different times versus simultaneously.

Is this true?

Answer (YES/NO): NO